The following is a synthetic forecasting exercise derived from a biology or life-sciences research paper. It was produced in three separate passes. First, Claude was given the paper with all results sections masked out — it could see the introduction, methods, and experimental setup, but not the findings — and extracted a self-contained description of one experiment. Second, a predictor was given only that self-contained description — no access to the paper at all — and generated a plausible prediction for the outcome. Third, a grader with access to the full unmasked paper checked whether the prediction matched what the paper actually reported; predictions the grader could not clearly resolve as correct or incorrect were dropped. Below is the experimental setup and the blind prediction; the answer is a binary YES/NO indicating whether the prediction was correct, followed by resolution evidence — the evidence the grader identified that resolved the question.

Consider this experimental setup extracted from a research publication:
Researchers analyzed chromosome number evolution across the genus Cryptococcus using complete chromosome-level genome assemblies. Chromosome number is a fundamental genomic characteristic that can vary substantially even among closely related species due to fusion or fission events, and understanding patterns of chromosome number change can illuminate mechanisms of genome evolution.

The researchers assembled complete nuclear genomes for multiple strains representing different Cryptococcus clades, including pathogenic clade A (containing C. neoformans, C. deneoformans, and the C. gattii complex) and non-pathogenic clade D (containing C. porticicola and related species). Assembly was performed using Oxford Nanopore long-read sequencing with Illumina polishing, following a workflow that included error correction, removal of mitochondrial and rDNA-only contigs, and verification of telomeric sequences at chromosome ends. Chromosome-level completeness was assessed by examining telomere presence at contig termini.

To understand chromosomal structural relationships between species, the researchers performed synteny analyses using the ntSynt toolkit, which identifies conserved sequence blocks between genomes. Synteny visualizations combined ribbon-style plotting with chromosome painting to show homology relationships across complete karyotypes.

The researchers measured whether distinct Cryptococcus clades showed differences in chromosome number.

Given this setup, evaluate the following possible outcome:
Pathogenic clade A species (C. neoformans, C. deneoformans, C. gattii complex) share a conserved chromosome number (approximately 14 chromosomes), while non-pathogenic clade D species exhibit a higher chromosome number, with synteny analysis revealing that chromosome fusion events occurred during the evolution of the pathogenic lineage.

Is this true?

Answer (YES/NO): NO